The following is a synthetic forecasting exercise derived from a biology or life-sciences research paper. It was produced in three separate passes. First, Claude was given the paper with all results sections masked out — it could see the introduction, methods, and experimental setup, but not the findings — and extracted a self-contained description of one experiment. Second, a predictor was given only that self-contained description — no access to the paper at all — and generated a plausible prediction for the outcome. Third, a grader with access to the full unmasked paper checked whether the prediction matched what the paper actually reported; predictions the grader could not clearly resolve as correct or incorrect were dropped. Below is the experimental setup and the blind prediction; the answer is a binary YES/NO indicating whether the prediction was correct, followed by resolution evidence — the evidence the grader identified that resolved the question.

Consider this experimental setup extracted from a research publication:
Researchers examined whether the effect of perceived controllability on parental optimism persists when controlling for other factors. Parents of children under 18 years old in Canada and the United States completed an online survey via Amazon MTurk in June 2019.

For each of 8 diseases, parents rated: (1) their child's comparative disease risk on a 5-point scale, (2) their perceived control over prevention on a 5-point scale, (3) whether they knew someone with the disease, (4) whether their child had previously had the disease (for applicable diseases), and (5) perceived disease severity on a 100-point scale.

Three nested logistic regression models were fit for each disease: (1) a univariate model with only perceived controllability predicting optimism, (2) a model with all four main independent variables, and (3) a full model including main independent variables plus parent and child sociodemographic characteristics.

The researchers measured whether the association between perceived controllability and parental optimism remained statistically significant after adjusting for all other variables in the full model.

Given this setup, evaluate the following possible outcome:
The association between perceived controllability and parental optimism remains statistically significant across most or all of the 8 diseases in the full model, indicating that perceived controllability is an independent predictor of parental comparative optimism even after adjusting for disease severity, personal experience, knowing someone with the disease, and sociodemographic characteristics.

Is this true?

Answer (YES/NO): YES